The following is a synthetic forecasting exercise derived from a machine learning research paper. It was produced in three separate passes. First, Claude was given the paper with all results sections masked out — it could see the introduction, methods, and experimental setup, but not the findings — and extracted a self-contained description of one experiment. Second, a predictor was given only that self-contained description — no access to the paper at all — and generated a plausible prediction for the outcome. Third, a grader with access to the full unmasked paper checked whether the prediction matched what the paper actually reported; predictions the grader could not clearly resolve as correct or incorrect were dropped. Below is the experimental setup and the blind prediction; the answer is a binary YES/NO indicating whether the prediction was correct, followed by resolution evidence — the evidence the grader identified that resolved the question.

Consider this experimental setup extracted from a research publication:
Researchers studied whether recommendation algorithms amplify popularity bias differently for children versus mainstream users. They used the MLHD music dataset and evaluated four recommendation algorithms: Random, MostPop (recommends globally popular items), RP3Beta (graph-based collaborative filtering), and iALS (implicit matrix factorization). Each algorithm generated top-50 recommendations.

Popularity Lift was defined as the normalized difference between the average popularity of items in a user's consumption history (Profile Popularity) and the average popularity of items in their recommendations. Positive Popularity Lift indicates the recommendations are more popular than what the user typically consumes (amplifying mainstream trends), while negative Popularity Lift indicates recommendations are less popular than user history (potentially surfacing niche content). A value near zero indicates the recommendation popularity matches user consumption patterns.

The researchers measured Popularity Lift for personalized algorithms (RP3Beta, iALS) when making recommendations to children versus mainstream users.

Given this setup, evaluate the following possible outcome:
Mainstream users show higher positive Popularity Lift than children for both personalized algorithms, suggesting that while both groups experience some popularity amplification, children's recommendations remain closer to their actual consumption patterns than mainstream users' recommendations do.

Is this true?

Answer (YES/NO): YES